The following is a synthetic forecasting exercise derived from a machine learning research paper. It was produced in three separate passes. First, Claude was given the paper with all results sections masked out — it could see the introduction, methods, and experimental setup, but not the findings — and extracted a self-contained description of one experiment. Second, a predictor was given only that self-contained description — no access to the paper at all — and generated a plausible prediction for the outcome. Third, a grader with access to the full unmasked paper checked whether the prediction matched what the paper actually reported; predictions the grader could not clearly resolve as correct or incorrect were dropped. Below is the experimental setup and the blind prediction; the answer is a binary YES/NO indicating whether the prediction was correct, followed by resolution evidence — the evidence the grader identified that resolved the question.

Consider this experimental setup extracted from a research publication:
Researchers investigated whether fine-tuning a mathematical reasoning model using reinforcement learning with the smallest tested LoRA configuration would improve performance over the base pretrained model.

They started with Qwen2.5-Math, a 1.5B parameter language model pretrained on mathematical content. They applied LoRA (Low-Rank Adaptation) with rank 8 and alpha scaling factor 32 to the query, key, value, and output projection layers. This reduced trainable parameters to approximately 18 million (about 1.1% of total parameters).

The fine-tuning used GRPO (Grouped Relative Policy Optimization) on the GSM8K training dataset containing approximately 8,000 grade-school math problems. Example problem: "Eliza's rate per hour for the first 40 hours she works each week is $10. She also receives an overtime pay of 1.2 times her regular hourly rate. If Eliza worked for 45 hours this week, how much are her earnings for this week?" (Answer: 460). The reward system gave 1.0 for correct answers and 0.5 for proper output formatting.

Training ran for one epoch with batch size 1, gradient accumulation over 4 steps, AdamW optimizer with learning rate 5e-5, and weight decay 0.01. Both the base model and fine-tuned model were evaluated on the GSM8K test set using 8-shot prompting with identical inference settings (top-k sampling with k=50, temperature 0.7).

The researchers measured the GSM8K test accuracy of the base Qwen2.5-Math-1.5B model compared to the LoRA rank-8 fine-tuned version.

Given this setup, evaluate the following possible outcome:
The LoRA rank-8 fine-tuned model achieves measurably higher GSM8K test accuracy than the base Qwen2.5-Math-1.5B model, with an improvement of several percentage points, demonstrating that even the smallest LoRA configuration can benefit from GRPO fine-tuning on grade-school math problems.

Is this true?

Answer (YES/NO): NO